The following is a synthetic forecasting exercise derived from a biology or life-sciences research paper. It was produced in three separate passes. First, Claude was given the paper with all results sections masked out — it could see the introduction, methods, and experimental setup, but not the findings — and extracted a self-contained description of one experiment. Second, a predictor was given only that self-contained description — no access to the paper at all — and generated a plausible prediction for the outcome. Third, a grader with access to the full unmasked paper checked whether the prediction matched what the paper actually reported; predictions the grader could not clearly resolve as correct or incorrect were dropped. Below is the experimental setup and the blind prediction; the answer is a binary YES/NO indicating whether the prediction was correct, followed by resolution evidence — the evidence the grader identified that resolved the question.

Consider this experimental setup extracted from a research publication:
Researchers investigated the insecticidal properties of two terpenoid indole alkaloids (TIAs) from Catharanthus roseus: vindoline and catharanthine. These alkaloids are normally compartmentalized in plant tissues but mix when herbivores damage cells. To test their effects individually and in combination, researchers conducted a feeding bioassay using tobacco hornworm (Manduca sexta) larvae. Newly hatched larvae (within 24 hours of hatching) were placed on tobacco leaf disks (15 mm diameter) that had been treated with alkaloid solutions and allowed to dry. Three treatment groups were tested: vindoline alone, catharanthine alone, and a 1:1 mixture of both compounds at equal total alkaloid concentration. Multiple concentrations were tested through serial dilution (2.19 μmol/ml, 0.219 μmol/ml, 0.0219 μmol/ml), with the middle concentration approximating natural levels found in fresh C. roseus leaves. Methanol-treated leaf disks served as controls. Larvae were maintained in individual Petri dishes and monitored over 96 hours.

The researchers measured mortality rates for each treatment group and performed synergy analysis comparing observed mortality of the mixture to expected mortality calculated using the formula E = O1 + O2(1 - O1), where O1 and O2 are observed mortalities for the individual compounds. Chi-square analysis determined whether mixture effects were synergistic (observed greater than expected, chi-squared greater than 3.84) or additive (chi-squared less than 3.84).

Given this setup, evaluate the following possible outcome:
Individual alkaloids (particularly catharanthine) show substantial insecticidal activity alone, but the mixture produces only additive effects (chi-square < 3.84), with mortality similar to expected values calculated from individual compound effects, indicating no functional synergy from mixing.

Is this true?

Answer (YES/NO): NO